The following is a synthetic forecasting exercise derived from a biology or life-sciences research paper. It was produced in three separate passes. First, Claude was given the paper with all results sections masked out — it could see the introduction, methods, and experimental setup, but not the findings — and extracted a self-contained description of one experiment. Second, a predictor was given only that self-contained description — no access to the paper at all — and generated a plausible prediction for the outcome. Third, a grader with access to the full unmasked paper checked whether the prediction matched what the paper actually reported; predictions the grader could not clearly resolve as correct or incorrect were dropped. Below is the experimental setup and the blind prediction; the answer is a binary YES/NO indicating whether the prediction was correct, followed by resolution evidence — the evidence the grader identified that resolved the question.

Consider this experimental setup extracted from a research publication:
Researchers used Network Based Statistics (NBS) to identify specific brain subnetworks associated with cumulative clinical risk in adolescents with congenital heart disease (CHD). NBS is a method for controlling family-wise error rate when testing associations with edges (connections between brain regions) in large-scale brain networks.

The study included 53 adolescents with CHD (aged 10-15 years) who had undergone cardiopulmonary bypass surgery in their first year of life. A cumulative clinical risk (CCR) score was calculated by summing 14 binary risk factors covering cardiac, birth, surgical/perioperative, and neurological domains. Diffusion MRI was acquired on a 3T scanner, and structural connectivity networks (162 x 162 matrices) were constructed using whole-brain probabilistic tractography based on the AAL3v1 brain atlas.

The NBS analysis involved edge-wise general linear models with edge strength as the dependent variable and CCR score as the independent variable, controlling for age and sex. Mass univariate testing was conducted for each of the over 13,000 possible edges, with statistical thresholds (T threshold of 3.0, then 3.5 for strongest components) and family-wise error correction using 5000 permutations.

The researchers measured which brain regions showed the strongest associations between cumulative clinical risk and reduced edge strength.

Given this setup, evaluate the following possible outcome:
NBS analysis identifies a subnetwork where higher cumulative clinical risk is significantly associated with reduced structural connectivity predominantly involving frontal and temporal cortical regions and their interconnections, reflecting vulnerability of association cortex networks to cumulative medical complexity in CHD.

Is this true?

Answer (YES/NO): NO